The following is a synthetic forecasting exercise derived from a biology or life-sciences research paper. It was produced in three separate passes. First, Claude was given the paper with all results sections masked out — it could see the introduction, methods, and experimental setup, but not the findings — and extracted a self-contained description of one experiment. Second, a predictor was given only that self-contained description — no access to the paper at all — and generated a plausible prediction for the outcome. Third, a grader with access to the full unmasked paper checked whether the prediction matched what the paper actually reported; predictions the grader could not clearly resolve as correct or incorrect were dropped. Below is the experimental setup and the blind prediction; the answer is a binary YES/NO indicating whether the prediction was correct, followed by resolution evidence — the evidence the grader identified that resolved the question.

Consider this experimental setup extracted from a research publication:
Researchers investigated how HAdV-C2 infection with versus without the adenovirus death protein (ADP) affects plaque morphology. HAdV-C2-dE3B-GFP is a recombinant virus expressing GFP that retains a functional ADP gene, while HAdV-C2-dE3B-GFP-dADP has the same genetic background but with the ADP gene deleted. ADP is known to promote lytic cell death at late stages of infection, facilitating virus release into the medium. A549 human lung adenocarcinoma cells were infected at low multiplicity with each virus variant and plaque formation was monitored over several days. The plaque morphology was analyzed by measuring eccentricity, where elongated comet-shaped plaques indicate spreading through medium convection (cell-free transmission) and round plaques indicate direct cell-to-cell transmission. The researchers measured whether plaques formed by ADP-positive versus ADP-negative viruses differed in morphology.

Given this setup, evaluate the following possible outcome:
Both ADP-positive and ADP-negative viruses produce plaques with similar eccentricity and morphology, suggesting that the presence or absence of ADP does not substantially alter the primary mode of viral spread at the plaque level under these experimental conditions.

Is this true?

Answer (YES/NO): YES